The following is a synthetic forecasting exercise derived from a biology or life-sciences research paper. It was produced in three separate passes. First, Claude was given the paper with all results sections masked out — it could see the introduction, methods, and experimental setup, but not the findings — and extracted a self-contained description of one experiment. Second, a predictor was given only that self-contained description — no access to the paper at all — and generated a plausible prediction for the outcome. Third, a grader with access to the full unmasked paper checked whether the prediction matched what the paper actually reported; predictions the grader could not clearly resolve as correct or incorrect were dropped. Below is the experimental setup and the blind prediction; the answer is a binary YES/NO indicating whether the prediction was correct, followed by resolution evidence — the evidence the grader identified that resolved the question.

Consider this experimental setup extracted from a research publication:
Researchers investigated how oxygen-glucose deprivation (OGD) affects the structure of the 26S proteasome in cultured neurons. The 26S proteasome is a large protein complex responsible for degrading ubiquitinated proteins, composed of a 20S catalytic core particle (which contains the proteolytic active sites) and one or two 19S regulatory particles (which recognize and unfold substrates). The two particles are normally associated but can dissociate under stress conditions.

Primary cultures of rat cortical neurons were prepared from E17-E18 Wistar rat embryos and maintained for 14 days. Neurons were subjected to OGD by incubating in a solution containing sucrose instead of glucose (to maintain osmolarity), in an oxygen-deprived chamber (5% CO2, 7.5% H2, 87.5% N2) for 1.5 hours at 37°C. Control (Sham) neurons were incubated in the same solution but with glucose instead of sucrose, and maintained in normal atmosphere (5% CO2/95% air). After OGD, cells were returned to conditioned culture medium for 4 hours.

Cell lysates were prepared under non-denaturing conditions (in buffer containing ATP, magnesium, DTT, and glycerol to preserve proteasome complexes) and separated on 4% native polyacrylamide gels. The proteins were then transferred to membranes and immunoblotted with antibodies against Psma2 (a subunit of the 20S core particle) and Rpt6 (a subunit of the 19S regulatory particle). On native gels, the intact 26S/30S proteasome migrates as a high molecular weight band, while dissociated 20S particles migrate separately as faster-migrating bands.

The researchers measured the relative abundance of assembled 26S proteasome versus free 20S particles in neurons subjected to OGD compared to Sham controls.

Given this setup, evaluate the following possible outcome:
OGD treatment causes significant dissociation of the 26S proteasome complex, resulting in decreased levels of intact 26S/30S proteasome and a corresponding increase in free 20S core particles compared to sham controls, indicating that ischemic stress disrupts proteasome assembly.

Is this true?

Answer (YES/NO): YES